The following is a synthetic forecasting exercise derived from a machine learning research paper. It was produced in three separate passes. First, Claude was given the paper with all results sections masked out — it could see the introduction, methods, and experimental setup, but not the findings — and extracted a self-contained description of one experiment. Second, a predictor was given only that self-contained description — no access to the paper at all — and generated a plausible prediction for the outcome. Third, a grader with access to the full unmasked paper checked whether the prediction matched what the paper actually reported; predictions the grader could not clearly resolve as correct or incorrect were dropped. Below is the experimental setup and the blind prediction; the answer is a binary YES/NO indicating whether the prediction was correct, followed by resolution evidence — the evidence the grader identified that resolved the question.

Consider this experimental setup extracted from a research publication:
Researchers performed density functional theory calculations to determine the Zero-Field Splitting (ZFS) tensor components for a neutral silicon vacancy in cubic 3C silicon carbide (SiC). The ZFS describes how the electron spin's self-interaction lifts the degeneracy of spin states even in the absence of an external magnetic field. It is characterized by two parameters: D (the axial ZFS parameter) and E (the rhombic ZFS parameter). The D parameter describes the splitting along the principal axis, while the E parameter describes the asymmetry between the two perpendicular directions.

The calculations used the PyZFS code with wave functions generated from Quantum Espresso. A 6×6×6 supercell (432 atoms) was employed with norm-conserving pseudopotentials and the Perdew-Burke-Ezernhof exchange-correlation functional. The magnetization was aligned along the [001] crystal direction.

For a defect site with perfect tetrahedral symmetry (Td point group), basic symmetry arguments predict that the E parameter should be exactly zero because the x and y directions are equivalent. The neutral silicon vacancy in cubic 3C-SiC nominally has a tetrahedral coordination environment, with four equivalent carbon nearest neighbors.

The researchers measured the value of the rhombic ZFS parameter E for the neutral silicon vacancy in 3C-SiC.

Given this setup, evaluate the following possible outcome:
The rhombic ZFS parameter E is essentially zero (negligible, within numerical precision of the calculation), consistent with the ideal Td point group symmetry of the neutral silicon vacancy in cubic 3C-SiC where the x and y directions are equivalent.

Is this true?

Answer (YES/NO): NO